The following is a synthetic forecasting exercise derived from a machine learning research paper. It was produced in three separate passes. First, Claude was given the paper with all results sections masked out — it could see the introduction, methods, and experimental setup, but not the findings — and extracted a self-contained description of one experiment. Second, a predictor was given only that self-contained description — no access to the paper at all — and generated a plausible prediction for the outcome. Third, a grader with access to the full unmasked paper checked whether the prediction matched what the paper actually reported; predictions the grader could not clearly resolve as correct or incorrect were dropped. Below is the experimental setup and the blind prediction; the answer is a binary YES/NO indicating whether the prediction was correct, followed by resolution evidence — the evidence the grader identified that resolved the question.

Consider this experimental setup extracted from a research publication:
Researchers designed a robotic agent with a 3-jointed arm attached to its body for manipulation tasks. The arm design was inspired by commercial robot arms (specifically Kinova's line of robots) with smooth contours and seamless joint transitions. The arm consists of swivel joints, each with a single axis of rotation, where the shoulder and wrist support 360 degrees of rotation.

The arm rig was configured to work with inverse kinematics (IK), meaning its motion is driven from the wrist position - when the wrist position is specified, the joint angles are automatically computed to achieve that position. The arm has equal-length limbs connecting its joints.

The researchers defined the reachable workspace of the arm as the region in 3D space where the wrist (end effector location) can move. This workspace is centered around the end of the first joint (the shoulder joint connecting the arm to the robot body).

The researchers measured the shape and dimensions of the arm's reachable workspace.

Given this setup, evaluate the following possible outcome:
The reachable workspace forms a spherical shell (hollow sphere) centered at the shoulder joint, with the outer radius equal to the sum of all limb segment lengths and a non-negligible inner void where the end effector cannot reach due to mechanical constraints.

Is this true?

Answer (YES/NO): NO